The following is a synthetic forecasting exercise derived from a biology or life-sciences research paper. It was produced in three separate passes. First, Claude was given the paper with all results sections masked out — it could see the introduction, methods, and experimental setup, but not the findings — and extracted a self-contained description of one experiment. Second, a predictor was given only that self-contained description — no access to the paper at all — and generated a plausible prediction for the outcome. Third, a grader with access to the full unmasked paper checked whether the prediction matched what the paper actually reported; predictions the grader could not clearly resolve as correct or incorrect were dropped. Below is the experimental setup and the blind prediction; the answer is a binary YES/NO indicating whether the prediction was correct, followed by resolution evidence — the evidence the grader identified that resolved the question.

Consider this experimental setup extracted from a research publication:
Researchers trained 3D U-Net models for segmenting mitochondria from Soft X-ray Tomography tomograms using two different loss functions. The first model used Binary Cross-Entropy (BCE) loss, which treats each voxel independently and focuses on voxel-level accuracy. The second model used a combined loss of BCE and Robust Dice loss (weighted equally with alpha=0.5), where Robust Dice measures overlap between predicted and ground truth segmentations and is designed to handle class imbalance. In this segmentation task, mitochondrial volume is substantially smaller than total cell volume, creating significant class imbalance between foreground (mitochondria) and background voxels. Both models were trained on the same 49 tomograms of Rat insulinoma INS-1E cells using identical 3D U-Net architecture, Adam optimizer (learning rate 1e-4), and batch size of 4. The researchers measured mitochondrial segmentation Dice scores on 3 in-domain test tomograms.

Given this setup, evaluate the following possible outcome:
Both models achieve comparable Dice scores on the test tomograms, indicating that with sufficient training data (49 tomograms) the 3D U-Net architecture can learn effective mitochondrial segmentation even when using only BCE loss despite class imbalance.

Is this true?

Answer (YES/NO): YES